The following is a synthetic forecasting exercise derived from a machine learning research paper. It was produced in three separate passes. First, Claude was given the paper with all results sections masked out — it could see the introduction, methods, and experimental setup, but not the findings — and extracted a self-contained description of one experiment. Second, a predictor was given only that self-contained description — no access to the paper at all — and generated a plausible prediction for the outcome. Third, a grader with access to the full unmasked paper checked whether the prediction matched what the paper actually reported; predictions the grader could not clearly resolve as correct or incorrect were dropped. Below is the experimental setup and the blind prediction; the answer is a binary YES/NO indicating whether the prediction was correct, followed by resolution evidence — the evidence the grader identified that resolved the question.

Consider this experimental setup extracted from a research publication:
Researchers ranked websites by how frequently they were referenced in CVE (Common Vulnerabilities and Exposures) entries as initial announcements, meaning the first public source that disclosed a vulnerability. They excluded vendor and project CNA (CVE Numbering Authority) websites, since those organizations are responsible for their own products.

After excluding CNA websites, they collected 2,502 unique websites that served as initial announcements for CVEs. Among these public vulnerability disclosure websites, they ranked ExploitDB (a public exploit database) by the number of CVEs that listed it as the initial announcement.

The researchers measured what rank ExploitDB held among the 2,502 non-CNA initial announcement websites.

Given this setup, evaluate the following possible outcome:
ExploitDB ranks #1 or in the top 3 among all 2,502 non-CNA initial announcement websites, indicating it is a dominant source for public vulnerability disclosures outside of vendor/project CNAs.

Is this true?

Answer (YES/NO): YES